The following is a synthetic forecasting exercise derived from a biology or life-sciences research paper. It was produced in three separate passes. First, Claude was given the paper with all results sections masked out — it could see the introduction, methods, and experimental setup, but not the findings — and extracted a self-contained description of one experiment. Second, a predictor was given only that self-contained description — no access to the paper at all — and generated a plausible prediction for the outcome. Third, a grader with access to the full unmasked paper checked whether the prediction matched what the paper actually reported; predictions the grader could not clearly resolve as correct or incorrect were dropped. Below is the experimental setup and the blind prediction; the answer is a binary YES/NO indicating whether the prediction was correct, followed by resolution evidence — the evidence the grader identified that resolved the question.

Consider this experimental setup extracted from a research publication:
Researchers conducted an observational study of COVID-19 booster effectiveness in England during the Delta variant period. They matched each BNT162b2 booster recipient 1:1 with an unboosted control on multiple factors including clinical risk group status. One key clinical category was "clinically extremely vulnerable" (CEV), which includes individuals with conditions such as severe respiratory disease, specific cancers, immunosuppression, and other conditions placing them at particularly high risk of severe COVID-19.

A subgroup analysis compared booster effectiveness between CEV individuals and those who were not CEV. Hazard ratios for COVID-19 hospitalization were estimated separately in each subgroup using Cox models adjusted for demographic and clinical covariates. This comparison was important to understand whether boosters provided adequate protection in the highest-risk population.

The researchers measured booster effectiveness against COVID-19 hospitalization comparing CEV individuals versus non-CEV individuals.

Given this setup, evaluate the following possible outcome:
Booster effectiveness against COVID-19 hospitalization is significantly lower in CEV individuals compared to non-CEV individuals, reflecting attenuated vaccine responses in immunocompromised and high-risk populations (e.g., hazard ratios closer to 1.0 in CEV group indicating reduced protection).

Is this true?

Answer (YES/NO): NO